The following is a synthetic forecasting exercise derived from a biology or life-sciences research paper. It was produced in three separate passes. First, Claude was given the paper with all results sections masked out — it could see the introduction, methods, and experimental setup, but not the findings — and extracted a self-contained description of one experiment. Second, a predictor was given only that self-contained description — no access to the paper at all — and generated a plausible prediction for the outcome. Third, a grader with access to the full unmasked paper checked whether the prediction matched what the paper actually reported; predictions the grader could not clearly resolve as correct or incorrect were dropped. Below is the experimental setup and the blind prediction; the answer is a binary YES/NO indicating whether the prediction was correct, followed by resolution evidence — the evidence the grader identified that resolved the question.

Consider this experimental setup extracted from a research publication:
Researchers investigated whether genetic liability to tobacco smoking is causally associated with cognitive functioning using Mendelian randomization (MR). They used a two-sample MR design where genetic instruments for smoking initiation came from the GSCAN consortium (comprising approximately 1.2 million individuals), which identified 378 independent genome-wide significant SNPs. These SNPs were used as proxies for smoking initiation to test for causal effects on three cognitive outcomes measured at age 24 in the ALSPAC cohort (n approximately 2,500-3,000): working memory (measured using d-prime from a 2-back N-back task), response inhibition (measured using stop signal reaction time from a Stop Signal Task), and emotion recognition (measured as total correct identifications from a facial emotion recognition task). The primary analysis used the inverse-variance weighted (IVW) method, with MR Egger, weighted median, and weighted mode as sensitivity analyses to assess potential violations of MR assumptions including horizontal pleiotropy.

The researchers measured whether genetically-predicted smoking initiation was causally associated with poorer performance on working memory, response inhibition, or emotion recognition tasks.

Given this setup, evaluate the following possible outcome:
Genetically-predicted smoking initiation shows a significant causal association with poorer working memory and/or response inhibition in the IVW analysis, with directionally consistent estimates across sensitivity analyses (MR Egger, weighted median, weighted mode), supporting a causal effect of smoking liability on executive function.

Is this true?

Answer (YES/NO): NO